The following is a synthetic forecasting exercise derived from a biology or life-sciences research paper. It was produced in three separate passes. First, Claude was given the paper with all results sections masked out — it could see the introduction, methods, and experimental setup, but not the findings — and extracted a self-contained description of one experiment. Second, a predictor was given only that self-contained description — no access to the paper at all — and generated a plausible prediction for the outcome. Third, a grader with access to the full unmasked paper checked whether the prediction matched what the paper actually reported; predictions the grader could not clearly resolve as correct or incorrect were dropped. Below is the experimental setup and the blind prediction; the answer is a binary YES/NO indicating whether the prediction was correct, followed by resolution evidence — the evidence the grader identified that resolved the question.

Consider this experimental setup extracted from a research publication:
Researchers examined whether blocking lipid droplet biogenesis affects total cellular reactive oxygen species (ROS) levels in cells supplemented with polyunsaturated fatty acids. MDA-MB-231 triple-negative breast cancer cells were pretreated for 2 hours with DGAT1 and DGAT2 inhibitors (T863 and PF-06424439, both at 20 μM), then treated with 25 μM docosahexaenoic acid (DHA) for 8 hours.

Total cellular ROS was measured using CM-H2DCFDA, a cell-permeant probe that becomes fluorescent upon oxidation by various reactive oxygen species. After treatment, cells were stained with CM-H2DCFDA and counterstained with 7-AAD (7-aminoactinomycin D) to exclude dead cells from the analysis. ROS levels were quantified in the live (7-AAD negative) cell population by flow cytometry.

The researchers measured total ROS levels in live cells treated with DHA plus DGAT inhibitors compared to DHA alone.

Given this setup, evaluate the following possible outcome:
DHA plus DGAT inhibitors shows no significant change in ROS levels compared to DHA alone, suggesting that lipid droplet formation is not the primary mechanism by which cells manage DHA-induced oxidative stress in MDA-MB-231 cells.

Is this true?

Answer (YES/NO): NO